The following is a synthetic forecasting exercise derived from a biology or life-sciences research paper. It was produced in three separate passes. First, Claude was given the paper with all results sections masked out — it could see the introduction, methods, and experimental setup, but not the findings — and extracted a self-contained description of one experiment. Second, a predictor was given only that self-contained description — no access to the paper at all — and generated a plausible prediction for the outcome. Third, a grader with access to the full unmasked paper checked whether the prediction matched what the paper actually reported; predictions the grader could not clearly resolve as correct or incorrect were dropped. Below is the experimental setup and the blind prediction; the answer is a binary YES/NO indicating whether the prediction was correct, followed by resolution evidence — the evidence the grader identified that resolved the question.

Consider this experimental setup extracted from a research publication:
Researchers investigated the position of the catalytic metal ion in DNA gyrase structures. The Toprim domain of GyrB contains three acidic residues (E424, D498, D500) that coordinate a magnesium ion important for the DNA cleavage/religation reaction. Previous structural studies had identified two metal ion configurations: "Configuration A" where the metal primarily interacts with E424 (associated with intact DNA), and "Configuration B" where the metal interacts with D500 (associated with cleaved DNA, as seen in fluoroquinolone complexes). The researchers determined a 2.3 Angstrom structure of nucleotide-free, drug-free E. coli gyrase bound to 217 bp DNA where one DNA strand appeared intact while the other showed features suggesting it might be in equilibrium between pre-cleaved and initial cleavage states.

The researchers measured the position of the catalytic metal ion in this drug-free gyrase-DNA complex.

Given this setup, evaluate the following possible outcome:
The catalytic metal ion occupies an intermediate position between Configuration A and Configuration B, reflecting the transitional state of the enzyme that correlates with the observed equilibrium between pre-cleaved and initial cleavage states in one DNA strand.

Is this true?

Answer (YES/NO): YES